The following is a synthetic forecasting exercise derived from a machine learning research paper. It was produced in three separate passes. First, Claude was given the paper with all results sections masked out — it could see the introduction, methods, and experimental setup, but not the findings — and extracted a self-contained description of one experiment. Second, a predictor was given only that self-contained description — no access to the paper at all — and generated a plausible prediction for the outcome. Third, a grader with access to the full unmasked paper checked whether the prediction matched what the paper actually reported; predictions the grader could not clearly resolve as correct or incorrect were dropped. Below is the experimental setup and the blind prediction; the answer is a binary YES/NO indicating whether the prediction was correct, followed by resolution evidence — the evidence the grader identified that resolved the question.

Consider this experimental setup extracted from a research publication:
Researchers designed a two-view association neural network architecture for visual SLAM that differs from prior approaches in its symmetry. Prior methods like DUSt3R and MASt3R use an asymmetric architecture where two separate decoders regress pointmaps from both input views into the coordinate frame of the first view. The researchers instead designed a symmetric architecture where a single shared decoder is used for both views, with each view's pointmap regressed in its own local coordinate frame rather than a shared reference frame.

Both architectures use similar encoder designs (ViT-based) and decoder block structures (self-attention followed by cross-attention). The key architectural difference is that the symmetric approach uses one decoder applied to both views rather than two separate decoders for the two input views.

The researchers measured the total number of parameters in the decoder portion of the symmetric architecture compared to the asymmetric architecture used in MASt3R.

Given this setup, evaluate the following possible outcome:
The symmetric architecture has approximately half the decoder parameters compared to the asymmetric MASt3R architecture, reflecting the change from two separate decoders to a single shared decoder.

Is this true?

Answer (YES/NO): YES